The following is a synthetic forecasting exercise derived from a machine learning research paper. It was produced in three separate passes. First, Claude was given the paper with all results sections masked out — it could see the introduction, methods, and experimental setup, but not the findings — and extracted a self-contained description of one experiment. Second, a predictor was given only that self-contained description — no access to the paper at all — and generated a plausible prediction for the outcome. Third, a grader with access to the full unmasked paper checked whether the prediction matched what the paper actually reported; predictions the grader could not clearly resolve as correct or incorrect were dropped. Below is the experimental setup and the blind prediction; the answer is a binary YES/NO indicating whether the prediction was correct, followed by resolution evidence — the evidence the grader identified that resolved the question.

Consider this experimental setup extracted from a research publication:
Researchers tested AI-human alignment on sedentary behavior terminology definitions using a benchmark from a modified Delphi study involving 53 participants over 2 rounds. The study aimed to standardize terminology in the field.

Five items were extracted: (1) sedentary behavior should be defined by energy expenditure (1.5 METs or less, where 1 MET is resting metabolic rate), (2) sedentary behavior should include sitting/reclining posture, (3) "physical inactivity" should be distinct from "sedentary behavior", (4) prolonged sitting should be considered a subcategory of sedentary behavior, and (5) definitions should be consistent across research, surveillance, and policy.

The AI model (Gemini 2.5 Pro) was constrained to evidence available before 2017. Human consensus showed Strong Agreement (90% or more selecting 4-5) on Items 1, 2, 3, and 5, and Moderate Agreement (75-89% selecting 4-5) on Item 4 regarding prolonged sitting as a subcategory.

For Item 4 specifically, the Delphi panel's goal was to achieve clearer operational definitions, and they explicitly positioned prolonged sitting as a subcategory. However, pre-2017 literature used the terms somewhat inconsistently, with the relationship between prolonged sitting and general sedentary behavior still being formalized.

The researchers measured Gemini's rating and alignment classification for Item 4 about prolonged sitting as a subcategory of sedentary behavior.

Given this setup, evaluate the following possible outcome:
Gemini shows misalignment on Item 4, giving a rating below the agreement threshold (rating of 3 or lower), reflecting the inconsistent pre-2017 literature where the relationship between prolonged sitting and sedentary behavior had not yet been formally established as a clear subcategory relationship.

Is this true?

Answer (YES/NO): NO